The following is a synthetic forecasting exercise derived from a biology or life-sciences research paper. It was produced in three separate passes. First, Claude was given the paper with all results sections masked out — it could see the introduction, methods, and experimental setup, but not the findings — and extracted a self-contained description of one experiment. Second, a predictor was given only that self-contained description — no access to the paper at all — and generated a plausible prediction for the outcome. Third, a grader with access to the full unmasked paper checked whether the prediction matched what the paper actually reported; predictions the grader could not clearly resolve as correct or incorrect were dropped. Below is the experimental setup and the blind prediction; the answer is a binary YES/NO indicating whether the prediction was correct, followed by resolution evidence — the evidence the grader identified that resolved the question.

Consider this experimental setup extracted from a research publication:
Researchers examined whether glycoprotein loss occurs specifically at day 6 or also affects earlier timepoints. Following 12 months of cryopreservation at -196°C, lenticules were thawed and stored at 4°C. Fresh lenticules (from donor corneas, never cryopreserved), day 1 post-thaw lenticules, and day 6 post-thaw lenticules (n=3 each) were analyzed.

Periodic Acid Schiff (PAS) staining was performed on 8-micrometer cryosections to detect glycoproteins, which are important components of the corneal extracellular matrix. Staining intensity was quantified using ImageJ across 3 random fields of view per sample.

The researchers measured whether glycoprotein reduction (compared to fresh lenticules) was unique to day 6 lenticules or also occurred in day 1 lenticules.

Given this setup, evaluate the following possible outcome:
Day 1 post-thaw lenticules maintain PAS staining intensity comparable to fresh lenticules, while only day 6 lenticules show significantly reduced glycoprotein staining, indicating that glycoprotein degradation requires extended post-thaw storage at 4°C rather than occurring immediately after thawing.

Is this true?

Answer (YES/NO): NO